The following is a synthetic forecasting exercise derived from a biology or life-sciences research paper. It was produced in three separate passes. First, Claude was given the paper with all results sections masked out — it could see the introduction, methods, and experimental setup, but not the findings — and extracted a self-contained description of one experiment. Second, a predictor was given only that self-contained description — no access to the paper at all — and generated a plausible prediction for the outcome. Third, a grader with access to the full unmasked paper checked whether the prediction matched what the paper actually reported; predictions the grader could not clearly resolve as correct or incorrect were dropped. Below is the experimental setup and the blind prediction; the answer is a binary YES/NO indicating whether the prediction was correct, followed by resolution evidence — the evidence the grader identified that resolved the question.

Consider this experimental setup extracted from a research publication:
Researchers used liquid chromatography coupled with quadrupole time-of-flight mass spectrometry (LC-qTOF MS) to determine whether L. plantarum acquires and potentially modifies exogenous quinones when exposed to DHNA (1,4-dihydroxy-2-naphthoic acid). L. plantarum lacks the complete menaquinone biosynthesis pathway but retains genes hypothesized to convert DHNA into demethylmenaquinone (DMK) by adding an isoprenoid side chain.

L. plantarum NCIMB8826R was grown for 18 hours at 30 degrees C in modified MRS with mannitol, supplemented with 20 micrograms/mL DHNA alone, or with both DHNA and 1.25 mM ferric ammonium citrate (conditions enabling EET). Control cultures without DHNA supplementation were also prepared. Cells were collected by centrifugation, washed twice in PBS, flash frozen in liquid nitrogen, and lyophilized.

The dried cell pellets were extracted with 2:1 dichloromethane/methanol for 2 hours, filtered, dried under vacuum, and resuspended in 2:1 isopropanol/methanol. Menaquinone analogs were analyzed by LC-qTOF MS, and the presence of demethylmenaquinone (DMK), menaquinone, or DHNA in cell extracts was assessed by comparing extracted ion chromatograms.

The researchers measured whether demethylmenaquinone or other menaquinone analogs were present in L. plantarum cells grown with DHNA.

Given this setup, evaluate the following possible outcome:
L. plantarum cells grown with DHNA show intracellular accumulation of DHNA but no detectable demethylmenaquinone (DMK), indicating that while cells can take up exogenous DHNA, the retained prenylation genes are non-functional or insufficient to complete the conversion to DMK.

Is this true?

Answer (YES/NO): NO